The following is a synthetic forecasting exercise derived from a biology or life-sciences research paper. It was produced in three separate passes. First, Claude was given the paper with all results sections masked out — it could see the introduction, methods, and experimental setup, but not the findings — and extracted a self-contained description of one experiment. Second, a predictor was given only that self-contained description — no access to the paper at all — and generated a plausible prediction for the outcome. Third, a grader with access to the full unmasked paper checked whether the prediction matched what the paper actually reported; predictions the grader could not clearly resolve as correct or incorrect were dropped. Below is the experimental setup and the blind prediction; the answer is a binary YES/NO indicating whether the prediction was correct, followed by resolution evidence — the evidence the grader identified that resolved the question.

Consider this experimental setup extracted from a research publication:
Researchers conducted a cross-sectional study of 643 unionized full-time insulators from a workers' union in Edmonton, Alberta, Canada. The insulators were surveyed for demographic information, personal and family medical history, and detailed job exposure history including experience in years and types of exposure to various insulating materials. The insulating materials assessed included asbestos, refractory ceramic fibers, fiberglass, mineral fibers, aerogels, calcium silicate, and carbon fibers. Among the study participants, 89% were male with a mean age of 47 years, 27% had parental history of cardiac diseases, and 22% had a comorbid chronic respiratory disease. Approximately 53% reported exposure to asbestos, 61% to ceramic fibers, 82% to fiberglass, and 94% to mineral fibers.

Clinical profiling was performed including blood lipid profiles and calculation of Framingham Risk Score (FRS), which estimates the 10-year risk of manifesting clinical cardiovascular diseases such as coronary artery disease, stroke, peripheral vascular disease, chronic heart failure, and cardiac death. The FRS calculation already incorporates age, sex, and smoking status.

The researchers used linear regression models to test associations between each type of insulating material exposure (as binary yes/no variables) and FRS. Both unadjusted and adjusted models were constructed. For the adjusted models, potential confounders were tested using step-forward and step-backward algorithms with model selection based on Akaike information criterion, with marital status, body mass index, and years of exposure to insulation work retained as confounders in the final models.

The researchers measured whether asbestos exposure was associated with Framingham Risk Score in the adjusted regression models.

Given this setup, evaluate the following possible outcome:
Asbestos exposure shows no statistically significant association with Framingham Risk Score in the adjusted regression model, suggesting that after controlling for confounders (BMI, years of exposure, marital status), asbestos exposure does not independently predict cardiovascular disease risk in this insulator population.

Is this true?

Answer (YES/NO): NO